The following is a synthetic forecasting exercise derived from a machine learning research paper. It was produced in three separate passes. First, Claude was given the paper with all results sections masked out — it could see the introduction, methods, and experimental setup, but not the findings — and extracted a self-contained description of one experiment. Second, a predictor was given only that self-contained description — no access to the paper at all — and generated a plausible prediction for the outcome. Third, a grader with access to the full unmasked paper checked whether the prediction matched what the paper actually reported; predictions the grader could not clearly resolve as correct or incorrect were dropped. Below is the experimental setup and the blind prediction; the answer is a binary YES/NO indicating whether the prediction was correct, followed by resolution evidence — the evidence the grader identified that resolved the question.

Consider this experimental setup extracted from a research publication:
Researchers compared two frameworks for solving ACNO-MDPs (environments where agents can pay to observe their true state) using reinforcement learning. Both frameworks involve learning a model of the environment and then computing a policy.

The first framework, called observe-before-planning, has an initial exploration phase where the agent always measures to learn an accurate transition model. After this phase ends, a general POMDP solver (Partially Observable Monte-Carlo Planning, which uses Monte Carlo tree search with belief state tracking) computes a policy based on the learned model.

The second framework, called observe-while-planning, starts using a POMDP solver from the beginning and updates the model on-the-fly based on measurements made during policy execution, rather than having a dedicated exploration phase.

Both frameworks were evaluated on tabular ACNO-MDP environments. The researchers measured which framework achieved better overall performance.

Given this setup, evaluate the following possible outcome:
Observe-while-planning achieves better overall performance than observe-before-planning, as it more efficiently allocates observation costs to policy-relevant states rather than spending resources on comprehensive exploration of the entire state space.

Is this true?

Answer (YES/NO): NO